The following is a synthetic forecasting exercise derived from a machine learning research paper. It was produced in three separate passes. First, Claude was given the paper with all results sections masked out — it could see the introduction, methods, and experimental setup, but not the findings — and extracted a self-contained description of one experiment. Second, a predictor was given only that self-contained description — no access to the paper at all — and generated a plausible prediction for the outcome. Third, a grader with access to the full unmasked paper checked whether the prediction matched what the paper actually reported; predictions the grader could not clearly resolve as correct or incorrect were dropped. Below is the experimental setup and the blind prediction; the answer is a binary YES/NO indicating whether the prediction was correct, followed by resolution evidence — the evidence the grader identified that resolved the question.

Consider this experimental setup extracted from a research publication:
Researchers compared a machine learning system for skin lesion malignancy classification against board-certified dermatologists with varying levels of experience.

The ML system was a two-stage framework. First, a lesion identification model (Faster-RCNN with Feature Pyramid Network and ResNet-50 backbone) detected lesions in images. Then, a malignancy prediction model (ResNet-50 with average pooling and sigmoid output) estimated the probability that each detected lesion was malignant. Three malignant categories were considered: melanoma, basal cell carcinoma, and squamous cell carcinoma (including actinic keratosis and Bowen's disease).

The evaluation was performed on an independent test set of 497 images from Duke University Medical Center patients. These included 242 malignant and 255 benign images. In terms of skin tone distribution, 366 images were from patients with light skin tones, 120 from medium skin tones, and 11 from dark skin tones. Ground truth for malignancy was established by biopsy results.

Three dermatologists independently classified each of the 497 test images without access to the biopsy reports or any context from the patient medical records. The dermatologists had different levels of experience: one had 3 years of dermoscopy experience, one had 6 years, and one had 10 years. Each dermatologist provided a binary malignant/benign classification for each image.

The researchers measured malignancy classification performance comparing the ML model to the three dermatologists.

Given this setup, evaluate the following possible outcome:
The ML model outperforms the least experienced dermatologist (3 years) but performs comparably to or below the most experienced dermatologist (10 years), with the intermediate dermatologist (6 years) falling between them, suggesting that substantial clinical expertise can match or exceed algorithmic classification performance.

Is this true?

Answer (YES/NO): YES